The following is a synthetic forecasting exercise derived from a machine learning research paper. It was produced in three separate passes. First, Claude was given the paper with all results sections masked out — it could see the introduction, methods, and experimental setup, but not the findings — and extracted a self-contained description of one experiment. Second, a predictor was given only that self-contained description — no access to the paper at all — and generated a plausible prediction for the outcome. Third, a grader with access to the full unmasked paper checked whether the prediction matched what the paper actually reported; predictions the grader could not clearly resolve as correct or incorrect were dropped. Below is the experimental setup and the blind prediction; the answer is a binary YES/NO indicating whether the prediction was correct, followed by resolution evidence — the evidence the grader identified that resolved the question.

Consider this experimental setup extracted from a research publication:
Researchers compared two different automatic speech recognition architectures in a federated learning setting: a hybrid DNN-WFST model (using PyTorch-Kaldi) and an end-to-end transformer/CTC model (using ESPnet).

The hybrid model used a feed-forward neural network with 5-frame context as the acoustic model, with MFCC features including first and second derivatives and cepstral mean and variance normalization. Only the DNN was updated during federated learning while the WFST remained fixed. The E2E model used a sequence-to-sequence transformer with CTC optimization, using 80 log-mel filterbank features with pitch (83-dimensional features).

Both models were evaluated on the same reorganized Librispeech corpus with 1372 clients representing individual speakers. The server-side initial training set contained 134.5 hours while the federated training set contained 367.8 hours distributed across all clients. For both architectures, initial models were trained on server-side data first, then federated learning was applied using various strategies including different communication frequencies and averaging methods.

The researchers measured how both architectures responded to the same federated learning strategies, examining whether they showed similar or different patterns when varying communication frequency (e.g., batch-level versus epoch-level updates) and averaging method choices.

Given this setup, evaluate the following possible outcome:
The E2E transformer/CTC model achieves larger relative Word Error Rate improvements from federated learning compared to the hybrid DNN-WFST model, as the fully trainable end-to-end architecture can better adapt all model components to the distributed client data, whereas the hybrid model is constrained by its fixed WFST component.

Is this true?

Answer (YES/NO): NO